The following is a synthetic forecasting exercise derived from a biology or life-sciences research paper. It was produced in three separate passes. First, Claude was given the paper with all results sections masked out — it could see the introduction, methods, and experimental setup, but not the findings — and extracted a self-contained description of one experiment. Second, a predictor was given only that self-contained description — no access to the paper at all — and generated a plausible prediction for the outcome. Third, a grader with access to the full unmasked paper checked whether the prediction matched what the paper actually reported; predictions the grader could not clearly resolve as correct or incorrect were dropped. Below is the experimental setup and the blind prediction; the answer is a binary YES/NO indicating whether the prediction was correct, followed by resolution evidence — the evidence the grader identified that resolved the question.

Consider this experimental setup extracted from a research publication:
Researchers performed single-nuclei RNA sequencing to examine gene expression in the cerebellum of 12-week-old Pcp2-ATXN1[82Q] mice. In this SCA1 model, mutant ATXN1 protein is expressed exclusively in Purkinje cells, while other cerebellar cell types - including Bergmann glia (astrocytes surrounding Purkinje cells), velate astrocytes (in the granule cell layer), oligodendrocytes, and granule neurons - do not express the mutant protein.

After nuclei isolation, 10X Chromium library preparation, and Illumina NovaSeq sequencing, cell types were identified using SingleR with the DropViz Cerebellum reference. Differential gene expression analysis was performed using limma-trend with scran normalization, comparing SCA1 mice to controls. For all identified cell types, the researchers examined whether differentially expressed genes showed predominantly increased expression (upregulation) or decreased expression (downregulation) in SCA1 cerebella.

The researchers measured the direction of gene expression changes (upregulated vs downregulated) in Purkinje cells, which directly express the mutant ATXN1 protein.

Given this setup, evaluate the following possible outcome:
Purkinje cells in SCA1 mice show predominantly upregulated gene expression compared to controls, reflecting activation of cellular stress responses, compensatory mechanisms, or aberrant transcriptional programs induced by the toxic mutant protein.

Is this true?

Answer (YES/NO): NO